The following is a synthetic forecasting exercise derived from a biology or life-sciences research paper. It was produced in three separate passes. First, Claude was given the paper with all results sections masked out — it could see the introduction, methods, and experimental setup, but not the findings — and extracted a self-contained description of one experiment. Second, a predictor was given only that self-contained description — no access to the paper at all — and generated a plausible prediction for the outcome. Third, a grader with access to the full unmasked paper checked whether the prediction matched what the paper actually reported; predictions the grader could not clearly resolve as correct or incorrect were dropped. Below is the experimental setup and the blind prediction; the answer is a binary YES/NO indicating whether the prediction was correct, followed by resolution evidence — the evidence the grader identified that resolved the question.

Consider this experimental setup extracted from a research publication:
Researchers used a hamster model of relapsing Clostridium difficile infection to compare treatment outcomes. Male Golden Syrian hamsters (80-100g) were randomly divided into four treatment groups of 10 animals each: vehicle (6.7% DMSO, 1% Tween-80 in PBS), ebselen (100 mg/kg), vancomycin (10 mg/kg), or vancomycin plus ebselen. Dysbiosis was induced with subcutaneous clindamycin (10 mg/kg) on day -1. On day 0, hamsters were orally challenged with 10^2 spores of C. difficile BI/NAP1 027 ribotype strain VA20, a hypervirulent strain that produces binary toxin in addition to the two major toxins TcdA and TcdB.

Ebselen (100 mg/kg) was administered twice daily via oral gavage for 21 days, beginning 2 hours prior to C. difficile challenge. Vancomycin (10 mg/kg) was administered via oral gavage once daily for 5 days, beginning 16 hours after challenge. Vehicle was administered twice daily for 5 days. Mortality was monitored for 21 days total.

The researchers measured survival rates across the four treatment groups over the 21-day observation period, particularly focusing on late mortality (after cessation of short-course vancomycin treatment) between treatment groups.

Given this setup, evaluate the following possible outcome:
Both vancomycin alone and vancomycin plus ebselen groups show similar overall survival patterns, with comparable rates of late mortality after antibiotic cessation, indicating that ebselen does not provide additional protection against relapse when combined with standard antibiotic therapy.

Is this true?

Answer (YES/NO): NO